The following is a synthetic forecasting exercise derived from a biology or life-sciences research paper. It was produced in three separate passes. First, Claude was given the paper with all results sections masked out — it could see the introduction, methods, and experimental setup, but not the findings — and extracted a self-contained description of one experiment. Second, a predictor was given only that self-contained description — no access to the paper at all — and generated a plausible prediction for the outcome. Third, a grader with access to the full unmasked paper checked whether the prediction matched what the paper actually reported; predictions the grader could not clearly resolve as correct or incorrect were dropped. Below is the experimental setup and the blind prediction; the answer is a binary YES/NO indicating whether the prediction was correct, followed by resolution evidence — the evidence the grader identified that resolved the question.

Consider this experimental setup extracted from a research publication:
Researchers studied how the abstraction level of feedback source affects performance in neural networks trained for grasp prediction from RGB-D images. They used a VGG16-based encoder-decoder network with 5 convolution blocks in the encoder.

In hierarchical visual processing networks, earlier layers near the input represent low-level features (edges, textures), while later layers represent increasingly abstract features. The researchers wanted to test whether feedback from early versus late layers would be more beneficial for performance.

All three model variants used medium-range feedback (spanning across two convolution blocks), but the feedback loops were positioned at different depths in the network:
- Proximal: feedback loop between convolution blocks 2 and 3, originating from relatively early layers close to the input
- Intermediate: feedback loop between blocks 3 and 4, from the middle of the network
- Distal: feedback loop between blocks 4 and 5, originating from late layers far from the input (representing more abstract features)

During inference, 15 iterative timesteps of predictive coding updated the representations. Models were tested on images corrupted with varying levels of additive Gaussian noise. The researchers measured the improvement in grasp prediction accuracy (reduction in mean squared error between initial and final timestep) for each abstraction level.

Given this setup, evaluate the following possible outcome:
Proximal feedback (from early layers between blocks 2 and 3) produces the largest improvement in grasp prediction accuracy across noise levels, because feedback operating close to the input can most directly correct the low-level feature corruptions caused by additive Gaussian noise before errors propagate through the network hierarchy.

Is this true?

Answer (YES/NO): YES